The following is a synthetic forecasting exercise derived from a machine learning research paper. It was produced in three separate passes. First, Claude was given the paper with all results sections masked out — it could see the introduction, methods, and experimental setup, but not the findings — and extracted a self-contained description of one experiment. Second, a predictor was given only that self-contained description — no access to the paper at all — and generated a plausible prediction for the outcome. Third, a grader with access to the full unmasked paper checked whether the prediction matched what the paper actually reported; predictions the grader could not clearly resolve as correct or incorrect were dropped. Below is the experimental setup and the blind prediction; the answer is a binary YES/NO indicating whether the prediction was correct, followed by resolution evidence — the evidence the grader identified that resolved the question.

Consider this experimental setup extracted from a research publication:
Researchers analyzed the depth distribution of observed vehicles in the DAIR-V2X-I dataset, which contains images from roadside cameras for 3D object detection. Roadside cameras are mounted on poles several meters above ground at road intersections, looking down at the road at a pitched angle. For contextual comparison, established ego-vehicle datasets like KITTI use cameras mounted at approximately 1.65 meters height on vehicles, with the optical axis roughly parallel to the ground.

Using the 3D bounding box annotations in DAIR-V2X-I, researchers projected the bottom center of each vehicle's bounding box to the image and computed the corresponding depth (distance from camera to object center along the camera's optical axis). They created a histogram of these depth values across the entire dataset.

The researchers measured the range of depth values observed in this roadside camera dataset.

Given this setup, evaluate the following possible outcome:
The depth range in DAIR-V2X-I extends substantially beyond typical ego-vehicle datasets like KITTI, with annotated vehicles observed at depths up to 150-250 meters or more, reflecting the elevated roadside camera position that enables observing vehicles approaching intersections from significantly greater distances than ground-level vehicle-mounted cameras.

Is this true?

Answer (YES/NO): YES